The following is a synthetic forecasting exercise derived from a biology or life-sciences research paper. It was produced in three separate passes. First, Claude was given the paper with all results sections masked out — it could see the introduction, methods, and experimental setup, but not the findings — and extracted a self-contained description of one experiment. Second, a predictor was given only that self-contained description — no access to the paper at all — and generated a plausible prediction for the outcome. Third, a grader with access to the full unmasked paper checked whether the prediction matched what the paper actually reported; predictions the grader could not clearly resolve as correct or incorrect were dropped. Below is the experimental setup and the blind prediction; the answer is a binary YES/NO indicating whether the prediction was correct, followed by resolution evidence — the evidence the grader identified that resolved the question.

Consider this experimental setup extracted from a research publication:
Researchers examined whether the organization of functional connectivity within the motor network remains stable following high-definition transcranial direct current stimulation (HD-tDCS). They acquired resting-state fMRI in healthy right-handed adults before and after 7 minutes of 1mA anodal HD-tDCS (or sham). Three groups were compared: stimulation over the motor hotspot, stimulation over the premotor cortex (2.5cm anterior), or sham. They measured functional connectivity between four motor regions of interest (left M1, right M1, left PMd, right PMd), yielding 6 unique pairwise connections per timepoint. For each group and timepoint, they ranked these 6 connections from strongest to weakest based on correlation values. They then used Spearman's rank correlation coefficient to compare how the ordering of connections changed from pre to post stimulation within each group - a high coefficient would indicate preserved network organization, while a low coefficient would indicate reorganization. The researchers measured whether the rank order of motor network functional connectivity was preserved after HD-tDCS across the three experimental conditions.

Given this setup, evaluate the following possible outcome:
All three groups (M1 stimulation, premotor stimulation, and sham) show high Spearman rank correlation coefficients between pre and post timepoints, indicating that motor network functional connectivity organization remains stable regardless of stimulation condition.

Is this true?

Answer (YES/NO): YES